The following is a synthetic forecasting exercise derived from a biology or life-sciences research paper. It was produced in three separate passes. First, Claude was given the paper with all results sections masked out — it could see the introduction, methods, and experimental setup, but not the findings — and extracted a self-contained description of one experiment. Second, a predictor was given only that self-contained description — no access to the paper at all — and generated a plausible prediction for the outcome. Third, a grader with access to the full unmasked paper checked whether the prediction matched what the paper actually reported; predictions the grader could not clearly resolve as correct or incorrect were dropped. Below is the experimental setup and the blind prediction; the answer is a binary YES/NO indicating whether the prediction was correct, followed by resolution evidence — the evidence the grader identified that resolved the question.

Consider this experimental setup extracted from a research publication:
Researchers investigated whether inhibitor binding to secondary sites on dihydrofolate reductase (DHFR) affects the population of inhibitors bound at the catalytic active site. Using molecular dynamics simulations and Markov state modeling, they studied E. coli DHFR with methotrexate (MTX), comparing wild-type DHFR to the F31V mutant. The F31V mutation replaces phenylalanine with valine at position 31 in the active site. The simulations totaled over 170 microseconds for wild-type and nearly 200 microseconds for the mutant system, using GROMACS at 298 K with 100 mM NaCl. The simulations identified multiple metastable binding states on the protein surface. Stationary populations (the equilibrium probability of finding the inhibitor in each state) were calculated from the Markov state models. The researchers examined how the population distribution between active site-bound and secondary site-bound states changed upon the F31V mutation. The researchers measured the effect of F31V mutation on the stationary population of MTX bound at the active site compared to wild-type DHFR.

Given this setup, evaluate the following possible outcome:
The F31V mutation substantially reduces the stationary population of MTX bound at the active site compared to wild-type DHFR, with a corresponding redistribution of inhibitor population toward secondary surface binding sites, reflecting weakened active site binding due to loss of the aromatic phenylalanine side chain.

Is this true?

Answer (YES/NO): YES